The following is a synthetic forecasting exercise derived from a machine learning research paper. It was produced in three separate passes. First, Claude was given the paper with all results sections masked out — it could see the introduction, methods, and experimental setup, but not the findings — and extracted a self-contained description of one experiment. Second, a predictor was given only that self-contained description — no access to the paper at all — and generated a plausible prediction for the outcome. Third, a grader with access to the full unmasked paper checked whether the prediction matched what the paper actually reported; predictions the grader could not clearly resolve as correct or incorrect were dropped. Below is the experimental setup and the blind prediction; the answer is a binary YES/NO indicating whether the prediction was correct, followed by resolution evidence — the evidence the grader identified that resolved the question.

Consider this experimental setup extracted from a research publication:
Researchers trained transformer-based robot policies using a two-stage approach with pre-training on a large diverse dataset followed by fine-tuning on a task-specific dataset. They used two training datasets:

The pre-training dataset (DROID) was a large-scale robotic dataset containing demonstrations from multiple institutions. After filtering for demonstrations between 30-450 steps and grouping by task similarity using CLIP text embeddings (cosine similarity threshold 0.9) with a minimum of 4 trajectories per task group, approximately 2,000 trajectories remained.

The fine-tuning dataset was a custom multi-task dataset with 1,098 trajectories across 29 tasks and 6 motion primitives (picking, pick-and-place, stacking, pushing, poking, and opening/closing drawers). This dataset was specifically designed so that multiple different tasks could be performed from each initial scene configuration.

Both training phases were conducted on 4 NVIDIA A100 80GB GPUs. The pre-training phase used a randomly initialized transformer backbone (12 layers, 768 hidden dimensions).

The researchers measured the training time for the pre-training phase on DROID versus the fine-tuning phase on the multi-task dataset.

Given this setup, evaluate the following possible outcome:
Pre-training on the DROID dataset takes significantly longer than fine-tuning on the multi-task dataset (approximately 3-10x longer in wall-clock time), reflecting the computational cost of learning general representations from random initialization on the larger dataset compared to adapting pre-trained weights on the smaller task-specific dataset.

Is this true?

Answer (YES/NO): NO